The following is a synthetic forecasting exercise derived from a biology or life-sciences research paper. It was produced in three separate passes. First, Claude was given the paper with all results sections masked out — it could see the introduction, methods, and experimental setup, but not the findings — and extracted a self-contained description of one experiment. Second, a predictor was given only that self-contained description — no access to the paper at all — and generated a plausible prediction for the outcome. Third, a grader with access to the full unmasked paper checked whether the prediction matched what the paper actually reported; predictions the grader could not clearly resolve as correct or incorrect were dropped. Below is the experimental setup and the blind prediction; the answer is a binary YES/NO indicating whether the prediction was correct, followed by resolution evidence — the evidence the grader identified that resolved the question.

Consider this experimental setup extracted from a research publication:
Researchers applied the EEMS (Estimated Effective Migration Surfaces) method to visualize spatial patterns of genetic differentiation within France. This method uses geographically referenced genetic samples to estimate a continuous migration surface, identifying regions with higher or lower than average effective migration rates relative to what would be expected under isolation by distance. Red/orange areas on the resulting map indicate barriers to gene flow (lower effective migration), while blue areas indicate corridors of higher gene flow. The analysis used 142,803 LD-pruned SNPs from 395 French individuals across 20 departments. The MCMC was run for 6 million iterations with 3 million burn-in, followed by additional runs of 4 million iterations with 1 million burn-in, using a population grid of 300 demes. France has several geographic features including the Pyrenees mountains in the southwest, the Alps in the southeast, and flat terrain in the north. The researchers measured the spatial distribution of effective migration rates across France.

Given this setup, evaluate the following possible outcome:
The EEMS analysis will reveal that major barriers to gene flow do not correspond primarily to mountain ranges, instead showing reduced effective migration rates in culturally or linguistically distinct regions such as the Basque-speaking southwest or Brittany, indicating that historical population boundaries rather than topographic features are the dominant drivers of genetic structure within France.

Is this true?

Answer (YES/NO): YES